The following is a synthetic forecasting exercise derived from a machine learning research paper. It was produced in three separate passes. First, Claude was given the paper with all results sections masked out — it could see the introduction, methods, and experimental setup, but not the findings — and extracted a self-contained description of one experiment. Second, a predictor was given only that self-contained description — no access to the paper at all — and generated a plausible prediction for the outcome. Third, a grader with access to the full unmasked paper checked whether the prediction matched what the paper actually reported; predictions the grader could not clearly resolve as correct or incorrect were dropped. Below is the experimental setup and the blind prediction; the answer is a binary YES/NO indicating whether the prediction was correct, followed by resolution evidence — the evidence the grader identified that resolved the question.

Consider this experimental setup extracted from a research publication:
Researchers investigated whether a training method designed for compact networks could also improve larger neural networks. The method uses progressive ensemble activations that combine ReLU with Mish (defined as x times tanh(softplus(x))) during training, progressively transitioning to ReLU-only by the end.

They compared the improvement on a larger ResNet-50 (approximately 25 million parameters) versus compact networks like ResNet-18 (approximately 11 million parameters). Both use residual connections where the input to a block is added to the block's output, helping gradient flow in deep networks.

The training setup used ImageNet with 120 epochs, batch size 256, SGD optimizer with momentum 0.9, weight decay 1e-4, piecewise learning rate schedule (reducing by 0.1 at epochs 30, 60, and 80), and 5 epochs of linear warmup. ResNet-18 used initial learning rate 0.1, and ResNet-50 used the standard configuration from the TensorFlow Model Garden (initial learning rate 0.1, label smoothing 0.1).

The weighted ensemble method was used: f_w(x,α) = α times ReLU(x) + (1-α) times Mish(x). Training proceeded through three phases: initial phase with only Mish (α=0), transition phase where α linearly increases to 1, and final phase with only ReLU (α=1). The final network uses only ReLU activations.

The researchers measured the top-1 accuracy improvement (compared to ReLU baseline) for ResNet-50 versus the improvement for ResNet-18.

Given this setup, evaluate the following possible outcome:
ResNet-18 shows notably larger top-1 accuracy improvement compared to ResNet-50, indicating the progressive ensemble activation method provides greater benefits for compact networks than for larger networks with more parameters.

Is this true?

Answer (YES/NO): NO